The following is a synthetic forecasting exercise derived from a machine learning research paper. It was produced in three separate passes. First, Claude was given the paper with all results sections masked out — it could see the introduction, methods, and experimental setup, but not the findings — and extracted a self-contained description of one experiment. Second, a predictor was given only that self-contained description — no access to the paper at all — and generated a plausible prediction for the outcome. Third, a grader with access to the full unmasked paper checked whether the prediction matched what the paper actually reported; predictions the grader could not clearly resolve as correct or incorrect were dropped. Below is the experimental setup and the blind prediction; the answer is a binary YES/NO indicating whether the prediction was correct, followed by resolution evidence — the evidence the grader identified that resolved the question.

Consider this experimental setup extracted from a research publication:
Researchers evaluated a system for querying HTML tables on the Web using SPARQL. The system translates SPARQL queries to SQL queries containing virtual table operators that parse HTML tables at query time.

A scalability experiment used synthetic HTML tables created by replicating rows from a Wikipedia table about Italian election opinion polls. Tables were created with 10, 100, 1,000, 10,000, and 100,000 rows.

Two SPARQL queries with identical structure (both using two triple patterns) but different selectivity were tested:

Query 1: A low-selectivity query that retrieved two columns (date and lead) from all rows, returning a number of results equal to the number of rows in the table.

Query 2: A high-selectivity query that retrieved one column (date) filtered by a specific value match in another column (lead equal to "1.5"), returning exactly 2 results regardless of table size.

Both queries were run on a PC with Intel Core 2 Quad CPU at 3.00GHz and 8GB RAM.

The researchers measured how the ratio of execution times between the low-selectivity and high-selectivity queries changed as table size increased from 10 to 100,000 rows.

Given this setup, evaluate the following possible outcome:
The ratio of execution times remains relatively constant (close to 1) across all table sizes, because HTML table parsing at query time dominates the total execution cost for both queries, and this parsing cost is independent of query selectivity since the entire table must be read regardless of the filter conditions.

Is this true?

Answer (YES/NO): NO